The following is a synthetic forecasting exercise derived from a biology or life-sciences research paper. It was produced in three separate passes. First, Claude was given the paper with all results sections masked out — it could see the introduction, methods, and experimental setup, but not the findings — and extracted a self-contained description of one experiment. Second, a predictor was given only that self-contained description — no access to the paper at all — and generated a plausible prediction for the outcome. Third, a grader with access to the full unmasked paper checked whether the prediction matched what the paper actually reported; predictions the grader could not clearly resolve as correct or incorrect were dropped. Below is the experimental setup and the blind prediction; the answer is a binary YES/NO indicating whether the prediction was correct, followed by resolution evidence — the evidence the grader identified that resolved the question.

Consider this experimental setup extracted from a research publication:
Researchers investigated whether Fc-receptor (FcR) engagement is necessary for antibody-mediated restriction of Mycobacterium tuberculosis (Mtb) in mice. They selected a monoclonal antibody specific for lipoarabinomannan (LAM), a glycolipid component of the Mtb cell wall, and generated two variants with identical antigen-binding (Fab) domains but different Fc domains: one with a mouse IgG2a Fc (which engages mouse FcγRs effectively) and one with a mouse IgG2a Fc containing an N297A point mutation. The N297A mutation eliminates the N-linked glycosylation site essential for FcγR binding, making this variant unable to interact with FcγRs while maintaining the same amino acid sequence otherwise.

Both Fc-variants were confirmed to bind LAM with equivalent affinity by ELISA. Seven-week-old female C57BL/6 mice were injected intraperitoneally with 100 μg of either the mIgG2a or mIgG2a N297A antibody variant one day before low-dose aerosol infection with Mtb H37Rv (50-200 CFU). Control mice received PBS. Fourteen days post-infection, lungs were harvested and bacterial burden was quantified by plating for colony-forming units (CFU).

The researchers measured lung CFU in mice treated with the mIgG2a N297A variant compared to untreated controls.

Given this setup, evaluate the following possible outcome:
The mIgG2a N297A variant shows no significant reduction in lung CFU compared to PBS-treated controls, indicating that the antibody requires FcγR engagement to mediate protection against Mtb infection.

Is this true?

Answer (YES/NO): YES